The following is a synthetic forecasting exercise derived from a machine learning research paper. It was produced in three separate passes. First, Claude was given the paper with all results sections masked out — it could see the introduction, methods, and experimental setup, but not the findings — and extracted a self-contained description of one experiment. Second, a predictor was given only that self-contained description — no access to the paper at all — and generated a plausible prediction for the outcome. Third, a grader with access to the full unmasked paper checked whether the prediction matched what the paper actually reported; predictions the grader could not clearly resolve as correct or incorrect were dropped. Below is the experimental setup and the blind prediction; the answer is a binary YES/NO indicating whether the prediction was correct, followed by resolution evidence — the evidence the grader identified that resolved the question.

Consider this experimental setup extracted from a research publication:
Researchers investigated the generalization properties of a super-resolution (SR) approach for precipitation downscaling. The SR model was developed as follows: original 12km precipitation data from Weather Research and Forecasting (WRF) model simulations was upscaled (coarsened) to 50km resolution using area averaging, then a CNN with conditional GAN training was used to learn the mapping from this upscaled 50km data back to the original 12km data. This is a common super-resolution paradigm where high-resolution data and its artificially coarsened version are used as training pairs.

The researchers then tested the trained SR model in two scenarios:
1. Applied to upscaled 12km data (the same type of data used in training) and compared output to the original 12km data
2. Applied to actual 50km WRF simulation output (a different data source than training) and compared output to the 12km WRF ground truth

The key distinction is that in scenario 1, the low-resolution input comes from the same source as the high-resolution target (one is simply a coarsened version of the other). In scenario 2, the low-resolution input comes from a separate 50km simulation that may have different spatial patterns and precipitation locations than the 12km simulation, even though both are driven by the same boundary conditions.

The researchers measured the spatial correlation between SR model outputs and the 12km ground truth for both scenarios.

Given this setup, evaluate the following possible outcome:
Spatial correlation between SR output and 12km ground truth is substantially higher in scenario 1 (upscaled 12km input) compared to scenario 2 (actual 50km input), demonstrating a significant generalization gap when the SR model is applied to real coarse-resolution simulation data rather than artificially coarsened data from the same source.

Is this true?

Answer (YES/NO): YES